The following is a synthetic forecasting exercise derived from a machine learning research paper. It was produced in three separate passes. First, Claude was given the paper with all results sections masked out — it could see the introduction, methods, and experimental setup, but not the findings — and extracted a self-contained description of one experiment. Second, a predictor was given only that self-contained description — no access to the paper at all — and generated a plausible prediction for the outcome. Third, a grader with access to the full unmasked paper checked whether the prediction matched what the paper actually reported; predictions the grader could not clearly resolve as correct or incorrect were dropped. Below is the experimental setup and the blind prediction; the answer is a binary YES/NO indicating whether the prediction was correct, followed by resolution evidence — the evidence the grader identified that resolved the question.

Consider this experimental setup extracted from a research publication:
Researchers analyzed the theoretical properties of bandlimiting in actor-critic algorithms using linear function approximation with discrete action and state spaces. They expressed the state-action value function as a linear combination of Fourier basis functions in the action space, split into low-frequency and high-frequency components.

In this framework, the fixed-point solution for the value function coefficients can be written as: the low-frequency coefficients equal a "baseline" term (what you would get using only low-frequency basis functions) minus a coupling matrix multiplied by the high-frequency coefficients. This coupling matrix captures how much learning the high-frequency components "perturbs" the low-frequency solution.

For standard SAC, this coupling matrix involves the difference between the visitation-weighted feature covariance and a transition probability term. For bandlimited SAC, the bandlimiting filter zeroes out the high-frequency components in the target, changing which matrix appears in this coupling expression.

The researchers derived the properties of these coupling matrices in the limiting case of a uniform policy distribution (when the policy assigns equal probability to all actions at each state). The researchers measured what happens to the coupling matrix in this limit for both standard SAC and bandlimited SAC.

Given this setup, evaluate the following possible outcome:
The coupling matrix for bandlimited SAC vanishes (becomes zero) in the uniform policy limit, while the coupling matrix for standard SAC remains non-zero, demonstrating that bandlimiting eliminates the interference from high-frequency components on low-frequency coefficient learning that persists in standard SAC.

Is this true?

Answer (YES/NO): YES